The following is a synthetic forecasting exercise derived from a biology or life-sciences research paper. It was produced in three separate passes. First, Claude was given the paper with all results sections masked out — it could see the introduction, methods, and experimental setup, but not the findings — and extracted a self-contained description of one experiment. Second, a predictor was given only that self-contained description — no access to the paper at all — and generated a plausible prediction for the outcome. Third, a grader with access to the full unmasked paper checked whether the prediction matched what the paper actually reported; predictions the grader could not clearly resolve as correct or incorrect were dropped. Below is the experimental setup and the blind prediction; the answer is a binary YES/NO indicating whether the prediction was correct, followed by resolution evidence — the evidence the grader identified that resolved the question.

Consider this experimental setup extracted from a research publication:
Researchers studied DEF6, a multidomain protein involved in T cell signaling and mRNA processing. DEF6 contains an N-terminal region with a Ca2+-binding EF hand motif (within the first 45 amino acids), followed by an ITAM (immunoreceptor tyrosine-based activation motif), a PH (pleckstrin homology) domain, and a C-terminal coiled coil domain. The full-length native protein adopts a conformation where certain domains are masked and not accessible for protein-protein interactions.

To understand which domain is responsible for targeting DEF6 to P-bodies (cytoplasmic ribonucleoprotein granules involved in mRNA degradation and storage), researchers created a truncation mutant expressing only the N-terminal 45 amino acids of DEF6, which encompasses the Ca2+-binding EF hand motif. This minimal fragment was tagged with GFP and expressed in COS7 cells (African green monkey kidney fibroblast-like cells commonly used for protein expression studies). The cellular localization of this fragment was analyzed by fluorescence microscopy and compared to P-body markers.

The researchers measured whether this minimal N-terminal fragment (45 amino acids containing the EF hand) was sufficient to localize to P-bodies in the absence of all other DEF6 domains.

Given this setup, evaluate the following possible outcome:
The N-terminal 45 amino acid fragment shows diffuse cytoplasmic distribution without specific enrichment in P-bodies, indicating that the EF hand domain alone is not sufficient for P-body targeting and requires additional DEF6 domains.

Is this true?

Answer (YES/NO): NO